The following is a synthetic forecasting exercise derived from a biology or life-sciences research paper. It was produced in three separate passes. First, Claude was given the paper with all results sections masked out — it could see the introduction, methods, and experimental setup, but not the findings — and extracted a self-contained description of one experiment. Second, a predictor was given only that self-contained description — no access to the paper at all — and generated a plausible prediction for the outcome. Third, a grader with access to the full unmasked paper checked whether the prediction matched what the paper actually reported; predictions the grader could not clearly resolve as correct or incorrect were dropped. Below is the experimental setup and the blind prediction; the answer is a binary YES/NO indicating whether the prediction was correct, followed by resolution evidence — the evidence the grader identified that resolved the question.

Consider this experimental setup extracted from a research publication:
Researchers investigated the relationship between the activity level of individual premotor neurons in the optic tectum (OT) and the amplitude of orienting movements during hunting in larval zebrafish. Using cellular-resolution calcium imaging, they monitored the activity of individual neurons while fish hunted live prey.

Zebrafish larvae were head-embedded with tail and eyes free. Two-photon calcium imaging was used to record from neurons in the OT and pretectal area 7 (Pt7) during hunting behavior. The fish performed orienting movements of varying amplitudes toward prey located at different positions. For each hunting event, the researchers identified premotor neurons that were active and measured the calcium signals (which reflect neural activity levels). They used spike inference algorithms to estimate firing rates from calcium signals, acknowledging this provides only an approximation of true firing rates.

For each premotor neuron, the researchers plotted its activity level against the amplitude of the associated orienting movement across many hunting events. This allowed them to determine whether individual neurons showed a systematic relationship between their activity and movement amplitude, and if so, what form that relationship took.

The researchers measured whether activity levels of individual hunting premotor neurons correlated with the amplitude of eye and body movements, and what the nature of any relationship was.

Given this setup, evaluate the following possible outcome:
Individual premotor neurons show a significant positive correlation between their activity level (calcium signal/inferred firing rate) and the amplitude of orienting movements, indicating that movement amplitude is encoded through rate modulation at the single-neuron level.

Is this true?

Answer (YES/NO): YES